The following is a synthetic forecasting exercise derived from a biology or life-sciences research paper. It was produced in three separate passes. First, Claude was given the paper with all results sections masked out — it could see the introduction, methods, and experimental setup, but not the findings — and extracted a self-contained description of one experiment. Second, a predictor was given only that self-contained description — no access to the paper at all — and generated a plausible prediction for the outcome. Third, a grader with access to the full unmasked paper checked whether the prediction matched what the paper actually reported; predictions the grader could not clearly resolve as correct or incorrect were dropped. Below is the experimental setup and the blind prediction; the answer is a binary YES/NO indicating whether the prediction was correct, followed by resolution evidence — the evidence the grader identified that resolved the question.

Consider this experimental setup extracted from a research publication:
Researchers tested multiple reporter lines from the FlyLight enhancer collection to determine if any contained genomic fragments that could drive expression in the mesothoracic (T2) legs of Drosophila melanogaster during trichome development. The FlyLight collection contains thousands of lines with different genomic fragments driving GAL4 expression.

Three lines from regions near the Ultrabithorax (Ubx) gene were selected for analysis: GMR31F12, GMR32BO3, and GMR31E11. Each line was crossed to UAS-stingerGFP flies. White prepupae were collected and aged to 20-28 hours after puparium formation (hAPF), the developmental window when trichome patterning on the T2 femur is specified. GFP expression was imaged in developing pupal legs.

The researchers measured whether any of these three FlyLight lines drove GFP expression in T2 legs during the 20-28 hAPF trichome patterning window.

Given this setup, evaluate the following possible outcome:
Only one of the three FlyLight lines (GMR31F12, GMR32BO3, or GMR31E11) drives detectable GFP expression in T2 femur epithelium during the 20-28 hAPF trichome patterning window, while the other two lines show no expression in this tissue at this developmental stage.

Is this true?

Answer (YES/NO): NO